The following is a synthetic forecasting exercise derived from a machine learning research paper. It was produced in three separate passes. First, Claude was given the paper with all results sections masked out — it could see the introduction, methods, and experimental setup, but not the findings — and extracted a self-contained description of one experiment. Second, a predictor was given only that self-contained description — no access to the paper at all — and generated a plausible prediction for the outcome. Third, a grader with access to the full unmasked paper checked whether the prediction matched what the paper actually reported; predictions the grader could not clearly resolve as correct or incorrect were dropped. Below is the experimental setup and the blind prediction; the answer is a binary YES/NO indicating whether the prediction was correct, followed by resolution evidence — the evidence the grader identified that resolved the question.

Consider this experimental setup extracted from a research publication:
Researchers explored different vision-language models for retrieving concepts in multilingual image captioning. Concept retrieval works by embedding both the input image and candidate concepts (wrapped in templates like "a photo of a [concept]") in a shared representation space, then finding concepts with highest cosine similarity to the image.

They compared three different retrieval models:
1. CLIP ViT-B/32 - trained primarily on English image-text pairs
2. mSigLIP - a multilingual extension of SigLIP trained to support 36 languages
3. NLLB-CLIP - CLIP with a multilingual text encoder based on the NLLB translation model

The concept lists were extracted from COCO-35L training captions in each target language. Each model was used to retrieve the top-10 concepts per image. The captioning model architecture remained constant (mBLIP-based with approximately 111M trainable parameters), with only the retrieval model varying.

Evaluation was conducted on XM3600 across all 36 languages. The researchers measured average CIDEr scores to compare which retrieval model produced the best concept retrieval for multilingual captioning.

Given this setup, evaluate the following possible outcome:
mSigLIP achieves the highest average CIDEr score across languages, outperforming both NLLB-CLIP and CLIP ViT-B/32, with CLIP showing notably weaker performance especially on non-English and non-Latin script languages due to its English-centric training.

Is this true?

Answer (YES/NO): NO